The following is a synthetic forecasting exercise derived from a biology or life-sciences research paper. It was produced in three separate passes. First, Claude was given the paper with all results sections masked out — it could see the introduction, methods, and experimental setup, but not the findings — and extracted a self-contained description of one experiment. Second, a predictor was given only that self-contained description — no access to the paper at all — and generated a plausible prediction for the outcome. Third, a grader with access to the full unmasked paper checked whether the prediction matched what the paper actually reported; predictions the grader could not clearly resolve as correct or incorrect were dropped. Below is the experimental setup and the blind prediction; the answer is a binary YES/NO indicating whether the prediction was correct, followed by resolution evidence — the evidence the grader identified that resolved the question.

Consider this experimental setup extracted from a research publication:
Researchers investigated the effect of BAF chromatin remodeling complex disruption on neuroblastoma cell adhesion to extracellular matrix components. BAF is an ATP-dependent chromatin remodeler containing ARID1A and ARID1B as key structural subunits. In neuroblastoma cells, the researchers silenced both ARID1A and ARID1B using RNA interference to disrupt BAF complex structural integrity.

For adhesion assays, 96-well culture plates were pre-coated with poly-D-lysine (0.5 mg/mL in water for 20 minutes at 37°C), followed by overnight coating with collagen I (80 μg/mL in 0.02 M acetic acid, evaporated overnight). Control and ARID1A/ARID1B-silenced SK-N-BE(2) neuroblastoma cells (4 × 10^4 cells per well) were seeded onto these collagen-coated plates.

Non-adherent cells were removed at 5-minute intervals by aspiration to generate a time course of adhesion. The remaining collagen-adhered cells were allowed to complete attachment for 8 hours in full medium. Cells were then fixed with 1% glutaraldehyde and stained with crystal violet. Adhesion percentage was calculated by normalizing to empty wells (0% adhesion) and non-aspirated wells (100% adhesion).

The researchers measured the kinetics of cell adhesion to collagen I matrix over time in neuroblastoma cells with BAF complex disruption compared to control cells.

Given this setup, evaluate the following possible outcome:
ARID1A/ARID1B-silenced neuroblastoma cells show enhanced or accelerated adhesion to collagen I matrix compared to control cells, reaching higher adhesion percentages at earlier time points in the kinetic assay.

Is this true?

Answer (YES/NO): NO